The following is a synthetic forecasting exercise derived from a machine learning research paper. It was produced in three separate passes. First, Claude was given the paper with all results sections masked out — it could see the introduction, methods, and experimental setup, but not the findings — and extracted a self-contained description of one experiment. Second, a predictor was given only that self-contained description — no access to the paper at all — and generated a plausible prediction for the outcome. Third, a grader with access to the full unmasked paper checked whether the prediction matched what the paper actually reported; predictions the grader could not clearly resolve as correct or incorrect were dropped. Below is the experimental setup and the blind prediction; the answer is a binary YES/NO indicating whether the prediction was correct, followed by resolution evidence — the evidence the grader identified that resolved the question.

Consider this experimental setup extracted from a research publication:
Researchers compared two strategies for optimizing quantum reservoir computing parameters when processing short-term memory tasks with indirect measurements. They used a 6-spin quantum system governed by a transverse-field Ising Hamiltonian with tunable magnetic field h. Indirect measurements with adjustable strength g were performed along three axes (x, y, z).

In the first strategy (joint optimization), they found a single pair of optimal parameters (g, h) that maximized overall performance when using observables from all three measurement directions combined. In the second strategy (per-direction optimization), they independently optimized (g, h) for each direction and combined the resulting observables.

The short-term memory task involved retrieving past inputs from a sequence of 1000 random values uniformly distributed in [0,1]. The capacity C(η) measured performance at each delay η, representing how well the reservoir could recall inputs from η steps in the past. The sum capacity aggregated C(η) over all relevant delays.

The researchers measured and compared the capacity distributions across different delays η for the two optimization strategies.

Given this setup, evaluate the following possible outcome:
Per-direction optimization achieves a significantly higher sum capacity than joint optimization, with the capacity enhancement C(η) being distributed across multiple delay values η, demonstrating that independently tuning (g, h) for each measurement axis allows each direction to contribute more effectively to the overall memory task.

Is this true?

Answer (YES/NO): NO